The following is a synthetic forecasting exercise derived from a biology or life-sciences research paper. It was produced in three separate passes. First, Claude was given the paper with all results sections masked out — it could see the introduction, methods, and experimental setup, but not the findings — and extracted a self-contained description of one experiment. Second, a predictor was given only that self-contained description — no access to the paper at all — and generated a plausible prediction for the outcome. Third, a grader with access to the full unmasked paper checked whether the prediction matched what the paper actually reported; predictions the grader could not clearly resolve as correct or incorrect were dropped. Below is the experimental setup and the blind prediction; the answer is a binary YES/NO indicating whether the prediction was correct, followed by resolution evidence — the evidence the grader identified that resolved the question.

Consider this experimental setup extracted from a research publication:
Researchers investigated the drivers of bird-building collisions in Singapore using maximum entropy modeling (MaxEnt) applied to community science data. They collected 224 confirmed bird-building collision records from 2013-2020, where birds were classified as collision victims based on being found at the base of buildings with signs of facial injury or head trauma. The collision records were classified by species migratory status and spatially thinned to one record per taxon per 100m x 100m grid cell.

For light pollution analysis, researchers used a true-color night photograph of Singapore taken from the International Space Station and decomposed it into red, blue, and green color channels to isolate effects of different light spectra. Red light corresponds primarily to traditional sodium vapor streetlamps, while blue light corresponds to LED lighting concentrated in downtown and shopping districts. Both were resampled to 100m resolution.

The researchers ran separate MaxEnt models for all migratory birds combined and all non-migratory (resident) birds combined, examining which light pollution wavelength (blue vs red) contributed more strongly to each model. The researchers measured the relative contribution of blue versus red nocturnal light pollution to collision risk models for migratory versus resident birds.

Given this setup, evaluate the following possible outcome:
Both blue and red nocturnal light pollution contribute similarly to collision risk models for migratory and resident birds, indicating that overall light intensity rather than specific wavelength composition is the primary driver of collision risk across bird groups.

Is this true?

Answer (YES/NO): NO